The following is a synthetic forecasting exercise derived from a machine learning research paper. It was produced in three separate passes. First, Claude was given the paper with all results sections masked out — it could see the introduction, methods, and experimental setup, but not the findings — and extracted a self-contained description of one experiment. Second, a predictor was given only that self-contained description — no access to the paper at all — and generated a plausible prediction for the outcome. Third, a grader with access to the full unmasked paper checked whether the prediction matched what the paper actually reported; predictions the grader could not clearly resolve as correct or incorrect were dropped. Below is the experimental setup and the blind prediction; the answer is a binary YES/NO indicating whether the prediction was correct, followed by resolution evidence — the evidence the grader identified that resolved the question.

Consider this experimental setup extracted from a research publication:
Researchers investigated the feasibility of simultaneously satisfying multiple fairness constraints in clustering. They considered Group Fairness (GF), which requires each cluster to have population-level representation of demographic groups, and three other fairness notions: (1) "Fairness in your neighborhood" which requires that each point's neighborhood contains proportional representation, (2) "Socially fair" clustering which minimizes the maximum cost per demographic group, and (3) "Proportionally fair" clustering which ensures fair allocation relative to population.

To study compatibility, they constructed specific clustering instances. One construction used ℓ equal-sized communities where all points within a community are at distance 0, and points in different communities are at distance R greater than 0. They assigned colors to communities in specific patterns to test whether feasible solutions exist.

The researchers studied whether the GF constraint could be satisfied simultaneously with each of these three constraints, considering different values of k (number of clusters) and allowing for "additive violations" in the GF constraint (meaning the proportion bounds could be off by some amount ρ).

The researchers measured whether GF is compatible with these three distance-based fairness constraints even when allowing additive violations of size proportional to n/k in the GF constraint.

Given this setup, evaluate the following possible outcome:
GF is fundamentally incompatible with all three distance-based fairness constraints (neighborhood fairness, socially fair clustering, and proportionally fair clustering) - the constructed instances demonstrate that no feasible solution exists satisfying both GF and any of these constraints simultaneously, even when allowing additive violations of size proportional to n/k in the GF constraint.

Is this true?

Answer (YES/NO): YES